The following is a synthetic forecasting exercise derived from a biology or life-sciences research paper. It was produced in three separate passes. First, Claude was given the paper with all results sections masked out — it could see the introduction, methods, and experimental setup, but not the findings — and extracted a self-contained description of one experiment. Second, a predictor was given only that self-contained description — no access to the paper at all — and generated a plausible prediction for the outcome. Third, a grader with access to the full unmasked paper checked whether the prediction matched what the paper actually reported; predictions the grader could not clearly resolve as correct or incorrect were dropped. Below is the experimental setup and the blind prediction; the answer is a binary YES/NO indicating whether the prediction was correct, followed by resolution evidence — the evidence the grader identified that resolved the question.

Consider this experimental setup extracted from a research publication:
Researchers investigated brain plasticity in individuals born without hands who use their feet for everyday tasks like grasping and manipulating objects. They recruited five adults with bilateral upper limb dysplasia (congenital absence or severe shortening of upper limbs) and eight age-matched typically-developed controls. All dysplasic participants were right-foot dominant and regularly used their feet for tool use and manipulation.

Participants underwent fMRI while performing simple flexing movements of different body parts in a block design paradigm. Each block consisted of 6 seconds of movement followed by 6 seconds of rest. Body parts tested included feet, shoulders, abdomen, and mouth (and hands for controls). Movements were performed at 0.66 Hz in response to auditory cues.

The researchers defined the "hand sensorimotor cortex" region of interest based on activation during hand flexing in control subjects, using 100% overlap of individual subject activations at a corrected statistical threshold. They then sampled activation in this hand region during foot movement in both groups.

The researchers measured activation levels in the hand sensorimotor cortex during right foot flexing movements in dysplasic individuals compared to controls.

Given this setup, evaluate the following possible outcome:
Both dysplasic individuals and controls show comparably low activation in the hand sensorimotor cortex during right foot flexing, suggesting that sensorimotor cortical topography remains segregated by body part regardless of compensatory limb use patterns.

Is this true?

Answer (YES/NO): NO